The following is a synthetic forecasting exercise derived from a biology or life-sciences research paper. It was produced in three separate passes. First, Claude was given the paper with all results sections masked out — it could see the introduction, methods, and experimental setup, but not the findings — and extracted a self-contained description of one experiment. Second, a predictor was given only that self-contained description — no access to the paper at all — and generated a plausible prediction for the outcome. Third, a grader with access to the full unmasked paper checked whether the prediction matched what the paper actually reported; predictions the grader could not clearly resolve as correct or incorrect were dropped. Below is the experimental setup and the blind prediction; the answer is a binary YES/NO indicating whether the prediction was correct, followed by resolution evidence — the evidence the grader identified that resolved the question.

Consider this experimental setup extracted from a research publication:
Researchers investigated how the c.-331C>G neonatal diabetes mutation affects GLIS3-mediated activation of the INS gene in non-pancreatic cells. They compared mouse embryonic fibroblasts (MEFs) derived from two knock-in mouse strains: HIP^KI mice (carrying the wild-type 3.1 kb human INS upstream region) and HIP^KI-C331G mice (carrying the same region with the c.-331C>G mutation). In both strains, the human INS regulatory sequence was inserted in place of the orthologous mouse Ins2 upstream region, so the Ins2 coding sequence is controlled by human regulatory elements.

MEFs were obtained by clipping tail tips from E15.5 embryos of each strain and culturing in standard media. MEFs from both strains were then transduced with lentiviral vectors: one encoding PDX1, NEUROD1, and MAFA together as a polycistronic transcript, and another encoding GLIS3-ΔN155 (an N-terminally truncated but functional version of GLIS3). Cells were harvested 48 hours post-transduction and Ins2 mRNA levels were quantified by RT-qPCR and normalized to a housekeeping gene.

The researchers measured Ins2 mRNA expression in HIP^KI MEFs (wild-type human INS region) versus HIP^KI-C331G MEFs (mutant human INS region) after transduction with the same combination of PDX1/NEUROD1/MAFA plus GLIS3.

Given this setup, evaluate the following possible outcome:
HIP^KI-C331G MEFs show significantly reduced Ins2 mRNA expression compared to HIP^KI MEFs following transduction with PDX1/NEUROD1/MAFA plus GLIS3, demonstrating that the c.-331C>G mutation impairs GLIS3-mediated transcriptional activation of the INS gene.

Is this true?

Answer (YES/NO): YES